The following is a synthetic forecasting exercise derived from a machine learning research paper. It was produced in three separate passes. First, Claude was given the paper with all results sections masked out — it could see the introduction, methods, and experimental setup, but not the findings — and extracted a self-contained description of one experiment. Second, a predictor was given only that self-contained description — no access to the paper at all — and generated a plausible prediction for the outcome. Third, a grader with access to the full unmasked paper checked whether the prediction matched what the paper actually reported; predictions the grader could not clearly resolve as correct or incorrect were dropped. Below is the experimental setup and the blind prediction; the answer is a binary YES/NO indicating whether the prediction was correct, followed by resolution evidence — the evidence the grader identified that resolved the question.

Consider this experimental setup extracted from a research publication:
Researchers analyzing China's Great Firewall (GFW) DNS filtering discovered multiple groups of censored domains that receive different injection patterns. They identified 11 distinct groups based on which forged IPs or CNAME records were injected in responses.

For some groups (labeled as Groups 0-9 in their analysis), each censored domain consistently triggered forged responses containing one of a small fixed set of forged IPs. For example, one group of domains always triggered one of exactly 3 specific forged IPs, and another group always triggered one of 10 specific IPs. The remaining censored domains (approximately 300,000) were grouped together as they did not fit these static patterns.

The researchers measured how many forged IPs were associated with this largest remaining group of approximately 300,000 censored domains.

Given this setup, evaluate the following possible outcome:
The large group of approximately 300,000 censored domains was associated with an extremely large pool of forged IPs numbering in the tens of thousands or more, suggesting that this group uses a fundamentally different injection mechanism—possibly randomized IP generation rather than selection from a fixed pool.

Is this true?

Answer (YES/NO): NO